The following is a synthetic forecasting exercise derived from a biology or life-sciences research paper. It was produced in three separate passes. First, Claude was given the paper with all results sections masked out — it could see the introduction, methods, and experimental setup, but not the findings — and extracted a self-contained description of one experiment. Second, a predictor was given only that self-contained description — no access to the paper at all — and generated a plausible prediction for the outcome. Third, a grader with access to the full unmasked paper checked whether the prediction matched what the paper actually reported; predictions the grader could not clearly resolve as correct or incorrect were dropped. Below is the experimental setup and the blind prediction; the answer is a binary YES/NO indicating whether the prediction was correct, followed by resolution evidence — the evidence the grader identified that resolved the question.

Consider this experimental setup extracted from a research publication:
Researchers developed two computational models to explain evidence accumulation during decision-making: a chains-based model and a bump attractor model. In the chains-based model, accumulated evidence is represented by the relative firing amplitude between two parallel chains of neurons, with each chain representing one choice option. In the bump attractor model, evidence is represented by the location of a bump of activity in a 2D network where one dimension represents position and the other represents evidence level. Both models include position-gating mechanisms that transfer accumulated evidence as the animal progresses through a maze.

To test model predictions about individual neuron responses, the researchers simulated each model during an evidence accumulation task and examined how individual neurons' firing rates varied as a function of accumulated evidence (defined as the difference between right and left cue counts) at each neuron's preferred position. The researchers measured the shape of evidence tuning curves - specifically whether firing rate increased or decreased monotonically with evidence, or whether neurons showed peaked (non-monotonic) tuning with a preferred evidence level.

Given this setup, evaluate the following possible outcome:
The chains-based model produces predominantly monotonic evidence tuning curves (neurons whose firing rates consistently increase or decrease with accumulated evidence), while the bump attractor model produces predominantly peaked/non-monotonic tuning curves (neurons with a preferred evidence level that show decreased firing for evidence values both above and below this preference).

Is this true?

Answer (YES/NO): YES